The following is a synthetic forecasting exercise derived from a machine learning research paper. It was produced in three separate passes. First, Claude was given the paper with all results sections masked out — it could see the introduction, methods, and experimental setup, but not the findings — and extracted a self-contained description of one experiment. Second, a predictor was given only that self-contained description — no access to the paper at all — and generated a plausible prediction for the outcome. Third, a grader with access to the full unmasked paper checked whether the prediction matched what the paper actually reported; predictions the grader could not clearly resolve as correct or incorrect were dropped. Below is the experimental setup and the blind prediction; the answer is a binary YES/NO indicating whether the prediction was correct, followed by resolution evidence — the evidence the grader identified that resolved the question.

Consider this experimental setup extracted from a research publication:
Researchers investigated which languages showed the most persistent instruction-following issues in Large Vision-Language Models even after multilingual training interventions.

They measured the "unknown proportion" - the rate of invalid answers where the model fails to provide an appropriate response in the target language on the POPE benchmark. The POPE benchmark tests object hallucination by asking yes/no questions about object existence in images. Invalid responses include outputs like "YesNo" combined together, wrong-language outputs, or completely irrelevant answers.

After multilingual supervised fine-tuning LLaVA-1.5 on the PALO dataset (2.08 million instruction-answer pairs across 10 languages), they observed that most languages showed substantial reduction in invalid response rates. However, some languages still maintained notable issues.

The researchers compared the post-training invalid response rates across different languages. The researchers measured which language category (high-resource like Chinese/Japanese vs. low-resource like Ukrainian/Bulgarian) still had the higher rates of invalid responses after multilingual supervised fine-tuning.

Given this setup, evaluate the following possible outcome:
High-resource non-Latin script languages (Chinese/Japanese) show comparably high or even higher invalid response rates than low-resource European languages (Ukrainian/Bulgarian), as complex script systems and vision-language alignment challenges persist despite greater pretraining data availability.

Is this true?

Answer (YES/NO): NO